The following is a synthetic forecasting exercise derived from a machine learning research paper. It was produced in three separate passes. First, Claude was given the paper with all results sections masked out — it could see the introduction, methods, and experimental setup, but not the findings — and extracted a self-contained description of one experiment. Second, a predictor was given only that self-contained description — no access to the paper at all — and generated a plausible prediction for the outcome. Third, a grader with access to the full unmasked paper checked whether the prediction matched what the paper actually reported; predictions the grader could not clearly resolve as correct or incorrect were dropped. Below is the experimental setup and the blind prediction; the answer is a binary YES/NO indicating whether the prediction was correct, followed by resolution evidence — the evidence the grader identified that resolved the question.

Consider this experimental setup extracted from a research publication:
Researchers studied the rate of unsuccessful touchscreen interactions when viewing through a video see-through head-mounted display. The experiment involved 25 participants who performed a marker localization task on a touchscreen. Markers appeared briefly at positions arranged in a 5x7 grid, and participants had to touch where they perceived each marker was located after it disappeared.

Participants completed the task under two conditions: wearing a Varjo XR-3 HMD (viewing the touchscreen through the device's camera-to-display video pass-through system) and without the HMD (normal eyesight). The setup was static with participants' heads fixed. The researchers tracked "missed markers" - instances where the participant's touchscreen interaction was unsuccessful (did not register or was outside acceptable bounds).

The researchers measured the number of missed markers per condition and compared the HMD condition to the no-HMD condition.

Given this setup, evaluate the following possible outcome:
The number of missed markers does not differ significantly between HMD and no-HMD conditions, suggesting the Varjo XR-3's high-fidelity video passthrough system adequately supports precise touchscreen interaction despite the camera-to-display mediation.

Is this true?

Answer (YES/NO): NO